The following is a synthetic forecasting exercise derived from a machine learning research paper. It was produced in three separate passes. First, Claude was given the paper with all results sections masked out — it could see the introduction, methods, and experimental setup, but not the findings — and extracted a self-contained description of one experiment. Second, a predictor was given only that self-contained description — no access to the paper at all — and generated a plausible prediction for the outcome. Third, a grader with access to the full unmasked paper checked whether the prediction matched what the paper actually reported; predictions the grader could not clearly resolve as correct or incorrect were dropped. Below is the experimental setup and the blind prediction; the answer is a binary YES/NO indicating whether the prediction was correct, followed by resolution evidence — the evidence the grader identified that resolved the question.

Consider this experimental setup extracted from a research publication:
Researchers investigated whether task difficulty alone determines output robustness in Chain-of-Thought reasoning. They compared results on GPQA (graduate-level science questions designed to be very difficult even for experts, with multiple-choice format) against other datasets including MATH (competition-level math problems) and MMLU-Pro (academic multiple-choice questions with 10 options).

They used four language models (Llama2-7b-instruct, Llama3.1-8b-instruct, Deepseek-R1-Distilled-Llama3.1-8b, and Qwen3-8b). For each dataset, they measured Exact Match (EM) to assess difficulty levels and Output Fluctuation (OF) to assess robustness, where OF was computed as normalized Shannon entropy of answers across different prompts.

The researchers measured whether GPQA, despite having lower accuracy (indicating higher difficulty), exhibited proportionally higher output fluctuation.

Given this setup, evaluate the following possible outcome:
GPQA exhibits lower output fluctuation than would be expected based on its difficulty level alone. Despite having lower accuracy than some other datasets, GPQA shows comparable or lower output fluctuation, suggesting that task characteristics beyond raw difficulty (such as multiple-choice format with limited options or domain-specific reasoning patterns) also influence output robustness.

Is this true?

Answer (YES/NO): YES